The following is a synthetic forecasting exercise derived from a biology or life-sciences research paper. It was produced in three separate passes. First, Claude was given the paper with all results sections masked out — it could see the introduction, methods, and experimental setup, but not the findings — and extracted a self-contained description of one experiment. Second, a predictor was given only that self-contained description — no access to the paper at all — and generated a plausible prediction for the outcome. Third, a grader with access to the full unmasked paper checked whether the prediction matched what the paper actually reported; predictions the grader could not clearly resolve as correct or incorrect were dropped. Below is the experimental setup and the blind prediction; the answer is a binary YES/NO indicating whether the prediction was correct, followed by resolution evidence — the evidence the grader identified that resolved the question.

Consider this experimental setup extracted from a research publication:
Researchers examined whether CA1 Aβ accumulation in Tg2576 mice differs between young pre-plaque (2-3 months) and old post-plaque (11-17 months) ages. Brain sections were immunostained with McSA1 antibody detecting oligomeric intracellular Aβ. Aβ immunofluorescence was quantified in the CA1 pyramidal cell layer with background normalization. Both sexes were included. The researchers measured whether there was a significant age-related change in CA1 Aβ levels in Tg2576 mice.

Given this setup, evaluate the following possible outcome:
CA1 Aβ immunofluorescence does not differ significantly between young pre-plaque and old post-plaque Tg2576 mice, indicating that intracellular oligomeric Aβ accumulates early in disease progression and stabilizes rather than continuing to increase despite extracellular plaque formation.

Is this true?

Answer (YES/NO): YES